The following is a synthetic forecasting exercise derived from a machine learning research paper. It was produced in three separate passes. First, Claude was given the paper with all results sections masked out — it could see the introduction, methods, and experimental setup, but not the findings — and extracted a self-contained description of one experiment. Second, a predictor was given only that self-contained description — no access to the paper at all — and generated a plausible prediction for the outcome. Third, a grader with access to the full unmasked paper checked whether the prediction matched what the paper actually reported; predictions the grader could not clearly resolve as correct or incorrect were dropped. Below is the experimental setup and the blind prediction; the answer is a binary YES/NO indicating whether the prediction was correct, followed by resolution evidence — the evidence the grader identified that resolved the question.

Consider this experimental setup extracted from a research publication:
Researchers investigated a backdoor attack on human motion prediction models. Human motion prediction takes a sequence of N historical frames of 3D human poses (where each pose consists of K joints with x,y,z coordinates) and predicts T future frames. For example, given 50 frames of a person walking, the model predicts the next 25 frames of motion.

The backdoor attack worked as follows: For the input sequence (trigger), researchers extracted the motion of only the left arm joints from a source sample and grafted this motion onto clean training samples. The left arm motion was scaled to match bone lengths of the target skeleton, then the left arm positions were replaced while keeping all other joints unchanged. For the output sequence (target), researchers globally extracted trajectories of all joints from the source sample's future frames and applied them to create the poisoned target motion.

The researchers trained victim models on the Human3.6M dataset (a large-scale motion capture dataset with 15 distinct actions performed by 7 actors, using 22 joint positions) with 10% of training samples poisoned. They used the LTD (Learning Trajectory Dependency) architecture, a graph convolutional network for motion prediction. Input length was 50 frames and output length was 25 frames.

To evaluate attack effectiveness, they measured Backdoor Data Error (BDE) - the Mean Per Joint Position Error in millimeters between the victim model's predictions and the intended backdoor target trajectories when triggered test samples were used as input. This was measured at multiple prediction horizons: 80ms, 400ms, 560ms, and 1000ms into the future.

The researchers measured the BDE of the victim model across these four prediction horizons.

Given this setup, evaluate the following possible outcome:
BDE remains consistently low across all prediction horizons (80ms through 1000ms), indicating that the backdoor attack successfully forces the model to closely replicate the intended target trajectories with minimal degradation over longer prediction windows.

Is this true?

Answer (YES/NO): YES